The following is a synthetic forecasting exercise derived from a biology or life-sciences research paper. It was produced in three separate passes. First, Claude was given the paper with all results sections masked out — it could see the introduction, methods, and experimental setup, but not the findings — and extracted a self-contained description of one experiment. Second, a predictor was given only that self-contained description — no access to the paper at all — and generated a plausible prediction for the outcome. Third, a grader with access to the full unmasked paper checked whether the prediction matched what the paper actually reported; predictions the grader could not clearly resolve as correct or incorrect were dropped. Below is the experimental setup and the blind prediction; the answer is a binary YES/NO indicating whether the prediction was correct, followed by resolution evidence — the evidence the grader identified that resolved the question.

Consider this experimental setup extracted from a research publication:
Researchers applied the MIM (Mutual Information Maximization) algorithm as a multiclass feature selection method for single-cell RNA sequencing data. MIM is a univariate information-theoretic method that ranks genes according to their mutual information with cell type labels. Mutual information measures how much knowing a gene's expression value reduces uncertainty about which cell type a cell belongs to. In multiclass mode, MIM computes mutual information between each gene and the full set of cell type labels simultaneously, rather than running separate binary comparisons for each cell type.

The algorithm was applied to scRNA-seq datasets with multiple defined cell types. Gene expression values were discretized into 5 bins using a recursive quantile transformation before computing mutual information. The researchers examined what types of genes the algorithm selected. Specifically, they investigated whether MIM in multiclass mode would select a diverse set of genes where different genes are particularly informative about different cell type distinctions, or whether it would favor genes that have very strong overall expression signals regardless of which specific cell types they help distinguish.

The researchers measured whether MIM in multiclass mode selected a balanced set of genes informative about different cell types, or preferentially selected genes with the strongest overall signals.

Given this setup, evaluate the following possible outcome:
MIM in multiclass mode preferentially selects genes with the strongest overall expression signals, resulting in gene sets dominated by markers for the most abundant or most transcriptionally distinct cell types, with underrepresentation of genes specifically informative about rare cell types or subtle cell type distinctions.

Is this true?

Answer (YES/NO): YES